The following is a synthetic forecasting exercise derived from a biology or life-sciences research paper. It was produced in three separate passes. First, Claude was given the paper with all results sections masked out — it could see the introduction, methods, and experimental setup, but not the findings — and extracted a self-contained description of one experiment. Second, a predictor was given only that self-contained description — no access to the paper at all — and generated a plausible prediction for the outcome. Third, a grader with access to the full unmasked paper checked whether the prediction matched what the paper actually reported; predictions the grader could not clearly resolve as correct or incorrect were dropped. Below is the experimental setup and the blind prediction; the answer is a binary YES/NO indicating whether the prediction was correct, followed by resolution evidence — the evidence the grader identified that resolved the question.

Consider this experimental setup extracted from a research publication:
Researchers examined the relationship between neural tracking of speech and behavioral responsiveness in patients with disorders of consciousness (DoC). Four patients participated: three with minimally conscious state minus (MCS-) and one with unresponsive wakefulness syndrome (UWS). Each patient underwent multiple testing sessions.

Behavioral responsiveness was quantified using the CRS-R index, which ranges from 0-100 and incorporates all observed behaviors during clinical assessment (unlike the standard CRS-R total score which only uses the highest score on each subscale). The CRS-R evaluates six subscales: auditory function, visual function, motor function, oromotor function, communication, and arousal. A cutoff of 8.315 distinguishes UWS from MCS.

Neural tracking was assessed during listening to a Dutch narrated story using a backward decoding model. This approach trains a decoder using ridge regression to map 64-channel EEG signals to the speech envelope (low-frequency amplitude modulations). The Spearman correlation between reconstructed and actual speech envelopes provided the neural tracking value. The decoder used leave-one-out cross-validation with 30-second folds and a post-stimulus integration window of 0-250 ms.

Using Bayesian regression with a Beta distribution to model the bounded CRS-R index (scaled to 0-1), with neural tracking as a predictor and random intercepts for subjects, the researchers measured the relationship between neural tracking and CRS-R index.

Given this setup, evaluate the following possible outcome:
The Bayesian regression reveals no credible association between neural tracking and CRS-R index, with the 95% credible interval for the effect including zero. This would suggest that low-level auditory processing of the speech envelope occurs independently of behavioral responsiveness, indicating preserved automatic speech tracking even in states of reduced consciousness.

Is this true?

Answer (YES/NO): YES